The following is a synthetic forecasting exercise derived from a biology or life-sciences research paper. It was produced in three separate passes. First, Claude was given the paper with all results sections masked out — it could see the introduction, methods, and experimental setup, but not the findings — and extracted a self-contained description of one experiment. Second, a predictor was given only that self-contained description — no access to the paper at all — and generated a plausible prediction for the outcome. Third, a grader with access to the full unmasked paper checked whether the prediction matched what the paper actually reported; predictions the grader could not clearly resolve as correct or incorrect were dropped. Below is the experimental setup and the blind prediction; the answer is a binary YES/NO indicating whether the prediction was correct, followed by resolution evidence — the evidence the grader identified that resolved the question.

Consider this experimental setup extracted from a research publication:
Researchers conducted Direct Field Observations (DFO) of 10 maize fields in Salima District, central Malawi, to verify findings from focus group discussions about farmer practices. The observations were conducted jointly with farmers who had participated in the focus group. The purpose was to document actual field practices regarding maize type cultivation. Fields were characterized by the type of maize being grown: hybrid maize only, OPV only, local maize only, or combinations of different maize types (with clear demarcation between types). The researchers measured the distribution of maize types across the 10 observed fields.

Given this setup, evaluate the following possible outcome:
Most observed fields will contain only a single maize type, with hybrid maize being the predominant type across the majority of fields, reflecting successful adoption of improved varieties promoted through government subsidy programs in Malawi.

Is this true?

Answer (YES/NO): NO